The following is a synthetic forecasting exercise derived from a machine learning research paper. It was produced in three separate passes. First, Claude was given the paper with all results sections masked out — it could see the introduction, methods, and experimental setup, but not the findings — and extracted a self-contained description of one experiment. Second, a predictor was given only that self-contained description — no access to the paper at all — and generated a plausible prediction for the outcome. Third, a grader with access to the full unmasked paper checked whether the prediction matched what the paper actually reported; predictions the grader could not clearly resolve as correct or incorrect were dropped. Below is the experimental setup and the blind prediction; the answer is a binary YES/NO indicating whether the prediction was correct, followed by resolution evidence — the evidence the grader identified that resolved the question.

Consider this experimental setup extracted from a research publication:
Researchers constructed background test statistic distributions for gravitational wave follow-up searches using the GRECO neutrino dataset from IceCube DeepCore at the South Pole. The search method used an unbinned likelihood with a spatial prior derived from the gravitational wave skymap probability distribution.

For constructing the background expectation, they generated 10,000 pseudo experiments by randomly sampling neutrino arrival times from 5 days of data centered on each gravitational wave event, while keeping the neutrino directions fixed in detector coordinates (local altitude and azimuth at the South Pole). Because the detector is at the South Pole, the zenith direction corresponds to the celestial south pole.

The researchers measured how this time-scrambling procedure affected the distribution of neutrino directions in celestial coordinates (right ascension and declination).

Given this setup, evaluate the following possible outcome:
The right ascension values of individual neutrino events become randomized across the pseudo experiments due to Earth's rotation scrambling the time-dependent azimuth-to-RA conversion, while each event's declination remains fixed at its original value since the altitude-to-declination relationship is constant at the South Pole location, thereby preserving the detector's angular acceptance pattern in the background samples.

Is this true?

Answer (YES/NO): YES